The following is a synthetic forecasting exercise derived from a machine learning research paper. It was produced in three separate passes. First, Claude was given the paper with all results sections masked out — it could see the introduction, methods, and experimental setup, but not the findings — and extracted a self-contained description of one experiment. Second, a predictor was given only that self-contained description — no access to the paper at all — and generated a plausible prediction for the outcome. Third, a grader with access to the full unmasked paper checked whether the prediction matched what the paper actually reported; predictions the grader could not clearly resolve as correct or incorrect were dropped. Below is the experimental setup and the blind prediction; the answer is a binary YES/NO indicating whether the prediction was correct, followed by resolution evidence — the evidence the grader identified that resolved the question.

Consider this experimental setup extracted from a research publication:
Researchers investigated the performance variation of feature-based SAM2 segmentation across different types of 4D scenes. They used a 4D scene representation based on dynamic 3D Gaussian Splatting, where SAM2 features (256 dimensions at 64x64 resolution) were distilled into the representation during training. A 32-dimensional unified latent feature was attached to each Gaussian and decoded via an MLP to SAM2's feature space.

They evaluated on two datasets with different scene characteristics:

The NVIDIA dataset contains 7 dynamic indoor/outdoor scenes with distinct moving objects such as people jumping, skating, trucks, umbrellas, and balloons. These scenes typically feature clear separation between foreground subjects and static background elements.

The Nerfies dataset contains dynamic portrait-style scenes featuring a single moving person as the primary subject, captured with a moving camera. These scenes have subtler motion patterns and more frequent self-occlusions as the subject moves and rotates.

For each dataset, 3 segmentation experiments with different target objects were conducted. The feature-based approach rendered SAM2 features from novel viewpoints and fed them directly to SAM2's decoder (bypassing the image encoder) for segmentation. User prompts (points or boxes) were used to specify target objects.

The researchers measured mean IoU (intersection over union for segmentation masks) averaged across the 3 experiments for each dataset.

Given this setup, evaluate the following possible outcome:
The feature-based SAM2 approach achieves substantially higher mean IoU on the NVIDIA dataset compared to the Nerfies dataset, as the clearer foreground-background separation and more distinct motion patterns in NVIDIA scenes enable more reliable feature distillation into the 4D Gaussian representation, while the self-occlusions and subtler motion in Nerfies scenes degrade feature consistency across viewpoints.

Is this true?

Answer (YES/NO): YES